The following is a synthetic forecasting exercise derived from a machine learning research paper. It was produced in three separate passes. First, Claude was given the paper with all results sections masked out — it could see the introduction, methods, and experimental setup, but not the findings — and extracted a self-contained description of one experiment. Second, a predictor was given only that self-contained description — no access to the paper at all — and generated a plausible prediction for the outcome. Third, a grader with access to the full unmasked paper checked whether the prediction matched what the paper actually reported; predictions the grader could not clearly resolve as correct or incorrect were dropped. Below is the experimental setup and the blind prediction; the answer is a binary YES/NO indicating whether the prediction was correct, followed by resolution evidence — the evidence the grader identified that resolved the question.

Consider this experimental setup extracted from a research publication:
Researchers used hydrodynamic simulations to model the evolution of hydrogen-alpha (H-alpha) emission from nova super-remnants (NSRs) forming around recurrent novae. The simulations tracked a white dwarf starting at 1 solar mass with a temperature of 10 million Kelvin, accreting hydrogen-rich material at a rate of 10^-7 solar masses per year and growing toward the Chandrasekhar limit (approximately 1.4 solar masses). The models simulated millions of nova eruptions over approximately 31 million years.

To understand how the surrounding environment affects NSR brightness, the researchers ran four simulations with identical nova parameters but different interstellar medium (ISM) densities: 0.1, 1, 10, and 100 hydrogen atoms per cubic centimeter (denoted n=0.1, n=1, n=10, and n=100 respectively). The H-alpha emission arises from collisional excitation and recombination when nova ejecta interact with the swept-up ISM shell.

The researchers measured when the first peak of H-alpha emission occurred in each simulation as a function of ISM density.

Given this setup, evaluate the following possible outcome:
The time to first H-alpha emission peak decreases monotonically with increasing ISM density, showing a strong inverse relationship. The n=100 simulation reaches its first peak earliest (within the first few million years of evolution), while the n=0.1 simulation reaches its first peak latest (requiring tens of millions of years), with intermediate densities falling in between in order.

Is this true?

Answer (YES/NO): NO